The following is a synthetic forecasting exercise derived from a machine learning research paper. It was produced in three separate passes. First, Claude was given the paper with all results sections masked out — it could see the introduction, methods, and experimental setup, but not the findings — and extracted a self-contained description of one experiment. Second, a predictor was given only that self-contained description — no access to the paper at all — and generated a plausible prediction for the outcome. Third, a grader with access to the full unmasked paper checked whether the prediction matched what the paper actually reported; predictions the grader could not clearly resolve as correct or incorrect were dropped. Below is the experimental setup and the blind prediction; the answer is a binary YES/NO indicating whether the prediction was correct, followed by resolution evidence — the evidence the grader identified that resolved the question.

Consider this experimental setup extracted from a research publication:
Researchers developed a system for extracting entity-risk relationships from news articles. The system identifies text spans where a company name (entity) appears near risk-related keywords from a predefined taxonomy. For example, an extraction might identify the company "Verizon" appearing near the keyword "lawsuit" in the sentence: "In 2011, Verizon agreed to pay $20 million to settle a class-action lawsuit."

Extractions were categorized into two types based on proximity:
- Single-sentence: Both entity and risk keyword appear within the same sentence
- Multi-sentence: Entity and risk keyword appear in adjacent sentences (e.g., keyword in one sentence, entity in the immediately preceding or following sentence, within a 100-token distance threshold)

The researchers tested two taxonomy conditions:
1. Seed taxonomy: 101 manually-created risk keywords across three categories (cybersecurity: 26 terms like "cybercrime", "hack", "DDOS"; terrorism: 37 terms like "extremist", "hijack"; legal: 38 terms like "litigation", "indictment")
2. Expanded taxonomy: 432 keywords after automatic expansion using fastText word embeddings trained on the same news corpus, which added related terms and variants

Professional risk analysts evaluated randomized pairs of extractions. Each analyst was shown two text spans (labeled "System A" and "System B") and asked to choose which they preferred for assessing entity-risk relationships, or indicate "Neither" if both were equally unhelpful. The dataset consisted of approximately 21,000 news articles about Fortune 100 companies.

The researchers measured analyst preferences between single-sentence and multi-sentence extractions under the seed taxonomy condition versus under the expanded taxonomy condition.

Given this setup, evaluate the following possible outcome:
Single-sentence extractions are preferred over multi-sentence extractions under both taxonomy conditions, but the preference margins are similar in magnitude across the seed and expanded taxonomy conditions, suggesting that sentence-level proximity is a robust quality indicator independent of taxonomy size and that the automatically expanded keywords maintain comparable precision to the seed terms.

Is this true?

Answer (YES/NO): NO